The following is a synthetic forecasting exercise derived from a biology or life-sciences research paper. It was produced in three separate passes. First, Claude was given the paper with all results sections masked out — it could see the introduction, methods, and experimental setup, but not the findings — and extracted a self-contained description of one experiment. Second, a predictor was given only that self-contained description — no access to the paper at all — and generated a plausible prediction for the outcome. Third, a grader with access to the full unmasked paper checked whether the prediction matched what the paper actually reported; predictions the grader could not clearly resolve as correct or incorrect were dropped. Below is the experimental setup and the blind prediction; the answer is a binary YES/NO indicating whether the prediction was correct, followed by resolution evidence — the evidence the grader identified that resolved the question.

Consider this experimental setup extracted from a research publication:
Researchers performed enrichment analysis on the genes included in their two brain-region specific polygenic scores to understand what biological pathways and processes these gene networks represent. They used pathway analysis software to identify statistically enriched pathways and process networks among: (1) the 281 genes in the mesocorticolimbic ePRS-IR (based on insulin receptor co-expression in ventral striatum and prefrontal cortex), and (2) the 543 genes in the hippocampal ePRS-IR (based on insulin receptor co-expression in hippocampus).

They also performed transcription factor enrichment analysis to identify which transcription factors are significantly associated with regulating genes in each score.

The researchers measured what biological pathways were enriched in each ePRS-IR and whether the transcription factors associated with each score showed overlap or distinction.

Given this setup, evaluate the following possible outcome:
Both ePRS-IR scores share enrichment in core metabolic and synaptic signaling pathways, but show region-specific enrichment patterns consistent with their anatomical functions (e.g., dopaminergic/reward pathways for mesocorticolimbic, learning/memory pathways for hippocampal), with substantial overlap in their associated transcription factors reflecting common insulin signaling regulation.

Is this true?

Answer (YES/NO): NO